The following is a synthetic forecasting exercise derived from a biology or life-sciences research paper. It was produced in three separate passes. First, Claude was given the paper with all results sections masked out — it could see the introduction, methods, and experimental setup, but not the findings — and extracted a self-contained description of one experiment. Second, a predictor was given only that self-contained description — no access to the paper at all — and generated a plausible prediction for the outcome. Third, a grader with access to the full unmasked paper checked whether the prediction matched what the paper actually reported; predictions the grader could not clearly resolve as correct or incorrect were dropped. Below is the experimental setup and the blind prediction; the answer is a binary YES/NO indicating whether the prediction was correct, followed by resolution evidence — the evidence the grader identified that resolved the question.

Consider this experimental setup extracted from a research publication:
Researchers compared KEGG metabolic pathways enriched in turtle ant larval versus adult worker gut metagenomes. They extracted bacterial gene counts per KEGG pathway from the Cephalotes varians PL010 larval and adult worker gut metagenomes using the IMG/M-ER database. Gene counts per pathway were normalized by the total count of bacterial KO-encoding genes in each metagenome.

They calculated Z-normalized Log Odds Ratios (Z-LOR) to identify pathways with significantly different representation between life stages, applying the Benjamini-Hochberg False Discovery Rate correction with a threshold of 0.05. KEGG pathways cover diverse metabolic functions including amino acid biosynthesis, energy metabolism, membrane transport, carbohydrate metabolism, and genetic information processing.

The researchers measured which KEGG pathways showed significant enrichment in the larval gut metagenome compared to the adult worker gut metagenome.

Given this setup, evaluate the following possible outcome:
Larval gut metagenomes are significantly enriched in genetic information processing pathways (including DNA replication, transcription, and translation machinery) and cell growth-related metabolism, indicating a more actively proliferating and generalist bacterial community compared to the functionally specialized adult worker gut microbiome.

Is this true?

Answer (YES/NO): NO